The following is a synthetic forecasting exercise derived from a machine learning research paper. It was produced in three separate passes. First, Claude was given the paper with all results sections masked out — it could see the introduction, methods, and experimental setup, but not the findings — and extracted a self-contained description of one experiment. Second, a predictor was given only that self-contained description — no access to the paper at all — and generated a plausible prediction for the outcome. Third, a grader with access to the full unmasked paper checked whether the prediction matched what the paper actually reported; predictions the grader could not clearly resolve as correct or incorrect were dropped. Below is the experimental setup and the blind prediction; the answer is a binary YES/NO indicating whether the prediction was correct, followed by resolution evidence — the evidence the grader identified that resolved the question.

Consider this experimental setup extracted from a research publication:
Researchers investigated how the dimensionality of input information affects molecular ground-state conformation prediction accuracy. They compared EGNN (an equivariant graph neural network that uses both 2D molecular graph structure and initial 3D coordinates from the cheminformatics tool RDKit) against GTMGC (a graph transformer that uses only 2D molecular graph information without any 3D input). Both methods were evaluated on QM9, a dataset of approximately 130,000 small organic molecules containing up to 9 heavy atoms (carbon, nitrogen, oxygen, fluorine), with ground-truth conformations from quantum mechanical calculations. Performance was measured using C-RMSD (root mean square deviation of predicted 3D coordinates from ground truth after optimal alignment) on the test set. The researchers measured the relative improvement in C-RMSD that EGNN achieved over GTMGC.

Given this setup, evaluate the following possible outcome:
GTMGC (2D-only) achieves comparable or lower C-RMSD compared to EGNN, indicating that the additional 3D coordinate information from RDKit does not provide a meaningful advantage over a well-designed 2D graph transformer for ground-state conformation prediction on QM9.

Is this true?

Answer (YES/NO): NO